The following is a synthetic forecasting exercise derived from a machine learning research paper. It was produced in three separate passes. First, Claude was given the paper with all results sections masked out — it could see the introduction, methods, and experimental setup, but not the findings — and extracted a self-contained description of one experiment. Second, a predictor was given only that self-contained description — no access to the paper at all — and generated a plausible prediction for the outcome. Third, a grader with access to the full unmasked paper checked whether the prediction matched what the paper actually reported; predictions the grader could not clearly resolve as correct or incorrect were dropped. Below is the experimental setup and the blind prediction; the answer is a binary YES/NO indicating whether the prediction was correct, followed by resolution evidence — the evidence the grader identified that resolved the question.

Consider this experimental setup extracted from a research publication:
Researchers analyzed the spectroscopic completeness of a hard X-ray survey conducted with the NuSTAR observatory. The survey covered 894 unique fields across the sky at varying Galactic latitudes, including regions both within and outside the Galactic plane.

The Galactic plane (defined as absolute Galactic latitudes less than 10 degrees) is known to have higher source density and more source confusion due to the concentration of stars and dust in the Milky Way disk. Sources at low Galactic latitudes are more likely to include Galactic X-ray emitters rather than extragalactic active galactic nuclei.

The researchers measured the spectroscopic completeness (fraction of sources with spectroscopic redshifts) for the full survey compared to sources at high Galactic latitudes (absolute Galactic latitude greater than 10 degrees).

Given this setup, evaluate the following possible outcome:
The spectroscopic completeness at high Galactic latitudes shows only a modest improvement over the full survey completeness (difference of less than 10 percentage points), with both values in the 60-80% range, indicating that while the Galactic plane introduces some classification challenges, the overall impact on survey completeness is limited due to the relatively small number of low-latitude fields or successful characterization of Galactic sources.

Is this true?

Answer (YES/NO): NO